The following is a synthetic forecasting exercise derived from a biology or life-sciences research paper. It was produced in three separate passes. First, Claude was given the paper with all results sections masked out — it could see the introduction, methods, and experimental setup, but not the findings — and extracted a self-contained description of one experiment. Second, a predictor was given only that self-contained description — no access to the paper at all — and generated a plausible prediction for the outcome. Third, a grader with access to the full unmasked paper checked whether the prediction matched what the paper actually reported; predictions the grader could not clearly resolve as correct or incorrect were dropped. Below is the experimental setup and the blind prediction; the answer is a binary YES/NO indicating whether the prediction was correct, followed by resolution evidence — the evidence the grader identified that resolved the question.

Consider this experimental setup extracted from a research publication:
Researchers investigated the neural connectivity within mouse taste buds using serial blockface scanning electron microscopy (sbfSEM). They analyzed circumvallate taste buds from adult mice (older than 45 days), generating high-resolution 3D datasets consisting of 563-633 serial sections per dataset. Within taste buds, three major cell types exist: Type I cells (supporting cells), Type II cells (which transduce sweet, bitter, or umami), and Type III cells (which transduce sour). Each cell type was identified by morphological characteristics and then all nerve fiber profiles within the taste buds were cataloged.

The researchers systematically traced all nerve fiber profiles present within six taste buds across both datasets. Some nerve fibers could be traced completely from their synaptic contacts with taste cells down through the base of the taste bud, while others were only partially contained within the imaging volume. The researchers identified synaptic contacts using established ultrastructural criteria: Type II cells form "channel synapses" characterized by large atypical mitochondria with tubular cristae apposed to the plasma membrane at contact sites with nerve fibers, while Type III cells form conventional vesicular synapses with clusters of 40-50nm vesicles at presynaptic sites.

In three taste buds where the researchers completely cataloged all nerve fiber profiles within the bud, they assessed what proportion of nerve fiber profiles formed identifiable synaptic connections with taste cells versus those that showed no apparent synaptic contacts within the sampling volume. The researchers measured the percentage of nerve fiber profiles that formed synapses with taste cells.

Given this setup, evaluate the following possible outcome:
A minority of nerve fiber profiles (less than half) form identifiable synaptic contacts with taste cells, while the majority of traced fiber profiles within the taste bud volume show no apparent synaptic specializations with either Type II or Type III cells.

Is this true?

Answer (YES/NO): NO